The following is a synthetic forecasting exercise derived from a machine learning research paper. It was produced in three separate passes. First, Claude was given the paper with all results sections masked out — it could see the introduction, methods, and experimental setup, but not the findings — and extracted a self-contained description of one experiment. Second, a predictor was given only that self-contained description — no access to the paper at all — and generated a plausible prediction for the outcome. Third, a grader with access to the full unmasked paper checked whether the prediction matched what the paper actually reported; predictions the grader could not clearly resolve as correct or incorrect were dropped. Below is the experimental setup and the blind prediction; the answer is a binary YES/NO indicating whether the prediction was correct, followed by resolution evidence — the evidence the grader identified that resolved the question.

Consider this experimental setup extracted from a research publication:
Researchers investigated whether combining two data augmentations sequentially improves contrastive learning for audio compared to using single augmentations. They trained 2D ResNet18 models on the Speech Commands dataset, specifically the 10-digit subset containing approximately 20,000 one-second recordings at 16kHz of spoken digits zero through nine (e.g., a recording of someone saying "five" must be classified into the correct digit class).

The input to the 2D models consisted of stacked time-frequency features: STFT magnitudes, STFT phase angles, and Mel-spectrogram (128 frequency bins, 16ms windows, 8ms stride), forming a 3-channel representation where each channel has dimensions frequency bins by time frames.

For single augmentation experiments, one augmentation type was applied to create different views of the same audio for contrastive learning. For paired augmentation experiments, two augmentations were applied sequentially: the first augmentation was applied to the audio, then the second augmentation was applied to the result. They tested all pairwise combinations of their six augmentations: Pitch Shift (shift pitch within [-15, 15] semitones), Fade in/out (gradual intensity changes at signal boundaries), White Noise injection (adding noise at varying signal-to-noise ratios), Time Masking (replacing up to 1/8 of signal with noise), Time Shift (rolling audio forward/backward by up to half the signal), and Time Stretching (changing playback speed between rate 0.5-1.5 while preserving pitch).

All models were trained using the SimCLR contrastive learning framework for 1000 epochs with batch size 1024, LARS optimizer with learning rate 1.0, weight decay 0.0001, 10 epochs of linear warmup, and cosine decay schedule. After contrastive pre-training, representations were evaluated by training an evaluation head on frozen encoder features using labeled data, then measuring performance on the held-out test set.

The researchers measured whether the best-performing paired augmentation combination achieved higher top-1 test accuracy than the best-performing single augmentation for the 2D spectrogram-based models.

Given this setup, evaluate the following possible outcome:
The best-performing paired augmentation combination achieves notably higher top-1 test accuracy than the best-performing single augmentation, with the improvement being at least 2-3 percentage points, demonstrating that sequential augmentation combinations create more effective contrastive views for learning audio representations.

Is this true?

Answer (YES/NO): YES